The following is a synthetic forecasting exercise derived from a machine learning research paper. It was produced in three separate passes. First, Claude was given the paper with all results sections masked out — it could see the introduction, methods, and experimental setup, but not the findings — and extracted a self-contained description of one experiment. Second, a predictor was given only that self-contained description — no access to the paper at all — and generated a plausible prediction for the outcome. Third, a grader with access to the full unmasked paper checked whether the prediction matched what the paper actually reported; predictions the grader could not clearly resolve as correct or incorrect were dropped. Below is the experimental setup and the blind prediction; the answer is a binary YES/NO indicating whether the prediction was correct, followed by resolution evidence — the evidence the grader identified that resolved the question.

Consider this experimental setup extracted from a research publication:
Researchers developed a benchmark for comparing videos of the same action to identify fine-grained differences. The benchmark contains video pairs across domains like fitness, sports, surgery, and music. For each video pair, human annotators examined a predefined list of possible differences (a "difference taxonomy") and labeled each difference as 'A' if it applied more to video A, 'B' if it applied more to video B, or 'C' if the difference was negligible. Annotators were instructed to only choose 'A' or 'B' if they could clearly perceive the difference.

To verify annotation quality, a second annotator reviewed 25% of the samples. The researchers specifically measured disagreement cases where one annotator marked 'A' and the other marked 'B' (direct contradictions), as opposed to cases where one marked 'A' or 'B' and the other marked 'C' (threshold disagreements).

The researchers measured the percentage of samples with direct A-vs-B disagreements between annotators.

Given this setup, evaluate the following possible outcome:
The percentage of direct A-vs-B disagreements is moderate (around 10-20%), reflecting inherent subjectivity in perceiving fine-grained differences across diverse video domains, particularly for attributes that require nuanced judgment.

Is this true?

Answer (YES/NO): NO